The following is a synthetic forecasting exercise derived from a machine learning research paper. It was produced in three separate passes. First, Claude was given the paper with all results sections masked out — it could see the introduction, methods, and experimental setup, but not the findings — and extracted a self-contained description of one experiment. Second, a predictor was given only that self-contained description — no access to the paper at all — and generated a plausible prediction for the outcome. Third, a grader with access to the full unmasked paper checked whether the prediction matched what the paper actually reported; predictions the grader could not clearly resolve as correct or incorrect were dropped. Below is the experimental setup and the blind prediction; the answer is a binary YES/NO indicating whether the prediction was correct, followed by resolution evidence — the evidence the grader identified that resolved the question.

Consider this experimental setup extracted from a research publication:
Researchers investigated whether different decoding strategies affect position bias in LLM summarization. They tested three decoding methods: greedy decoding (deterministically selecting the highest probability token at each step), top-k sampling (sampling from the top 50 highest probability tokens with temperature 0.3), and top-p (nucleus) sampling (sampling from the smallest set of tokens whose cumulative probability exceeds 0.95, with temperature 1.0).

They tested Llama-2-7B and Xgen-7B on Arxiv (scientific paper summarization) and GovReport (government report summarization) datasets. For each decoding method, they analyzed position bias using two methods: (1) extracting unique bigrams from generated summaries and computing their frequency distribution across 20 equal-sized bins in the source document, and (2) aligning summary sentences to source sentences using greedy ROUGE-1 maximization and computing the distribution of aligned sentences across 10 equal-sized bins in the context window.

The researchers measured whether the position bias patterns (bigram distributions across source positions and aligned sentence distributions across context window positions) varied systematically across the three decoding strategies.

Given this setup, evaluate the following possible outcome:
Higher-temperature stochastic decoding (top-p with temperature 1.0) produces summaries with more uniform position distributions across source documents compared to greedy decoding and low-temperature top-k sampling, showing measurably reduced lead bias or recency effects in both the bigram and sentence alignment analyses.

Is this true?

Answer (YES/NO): NO